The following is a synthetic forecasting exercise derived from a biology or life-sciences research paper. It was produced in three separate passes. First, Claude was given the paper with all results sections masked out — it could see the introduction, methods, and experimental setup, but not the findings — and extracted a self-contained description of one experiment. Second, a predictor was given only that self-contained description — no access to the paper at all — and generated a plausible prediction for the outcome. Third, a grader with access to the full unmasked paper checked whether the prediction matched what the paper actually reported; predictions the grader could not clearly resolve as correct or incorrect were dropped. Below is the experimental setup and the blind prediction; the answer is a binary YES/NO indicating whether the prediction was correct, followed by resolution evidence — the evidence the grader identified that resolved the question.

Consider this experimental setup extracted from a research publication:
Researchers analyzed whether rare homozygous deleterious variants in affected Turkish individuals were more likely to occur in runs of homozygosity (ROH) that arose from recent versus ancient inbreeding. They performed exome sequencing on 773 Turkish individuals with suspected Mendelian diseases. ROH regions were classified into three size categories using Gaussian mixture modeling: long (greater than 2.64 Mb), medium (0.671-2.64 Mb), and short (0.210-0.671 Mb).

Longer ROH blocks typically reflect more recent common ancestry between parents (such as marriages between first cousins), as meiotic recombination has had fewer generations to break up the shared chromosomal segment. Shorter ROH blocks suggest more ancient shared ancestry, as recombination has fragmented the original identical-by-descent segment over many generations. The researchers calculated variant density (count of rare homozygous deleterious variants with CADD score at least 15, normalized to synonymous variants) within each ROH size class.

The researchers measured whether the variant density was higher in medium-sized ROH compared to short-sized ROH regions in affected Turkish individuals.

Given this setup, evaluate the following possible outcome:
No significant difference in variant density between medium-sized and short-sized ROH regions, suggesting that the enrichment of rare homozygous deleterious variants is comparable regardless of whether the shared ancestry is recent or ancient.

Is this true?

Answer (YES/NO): NO